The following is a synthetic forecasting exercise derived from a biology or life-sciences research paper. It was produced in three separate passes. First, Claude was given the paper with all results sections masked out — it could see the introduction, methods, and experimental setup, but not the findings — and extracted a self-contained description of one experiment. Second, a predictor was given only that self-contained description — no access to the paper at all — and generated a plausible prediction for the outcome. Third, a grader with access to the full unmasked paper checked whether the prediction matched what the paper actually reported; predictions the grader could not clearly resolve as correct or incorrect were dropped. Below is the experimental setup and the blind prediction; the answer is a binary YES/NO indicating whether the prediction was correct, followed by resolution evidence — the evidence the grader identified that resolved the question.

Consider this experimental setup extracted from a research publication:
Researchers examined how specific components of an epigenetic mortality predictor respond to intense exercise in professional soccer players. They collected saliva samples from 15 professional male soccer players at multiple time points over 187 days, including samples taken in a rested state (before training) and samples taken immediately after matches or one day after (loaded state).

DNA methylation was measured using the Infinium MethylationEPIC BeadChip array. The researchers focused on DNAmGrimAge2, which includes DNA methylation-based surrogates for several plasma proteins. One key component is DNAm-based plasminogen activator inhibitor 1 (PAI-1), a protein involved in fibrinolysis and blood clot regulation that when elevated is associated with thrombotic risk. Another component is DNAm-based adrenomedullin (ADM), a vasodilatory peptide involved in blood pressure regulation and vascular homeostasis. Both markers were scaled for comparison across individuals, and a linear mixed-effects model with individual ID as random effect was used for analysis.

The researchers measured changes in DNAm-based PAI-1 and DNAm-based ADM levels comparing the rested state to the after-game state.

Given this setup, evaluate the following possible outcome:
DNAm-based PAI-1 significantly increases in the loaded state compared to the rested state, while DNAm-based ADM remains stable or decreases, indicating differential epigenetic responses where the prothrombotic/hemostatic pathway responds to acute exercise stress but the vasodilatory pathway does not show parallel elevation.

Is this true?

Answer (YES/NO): NO